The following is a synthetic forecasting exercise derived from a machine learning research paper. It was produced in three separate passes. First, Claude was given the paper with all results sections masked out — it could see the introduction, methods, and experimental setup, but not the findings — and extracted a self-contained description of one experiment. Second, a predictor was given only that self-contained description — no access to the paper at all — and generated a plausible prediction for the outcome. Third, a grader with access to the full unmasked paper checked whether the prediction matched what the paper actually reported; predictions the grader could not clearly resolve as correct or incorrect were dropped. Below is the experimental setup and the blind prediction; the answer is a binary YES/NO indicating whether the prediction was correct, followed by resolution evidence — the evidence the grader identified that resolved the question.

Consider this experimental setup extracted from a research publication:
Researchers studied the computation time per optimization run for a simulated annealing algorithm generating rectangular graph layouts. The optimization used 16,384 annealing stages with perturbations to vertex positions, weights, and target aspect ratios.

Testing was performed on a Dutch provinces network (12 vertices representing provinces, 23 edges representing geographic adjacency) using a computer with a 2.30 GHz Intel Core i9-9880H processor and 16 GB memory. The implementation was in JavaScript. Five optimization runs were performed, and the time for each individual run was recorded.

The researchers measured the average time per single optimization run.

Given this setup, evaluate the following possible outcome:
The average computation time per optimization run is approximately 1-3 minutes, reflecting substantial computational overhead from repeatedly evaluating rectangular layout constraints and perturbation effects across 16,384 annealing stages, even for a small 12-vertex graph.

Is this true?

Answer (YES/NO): YES